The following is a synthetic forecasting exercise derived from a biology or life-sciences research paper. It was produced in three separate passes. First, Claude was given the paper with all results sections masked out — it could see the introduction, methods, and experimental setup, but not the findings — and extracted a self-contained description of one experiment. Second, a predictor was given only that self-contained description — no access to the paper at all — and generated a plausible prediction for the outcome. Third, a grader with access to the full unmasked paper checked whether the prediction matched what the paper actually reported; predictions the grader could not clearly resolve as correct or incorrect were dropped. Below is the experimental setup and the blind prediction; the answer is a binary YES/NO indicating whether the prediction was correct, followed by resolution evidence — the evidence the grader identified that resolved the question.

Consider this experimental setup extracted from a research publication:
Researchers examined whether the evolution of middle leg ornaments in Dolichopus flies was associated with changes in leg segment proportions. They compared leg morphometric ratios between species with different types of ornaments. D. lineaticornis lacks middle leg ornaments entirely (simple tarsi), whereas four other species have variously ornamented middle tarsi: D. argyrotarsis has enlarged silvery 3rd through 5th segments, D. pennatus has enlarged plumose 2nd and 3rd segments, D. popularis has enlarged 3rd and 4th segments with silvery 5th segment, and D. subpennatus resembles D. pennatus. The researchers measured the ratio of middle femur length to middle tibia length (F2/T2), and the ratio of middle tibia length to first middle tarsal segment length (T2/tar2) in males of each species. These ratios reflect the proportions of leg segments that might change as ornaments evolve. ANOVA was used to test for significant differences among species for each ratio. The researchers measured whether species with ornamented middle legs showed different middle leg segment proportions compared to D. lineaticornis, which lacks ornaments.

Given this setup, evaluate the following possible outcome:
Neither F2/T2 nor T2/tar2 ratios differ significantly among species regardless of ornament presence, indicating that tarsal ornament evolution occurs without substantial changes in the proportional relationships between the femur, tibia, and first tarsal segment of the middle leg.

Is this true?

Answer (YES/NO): NO